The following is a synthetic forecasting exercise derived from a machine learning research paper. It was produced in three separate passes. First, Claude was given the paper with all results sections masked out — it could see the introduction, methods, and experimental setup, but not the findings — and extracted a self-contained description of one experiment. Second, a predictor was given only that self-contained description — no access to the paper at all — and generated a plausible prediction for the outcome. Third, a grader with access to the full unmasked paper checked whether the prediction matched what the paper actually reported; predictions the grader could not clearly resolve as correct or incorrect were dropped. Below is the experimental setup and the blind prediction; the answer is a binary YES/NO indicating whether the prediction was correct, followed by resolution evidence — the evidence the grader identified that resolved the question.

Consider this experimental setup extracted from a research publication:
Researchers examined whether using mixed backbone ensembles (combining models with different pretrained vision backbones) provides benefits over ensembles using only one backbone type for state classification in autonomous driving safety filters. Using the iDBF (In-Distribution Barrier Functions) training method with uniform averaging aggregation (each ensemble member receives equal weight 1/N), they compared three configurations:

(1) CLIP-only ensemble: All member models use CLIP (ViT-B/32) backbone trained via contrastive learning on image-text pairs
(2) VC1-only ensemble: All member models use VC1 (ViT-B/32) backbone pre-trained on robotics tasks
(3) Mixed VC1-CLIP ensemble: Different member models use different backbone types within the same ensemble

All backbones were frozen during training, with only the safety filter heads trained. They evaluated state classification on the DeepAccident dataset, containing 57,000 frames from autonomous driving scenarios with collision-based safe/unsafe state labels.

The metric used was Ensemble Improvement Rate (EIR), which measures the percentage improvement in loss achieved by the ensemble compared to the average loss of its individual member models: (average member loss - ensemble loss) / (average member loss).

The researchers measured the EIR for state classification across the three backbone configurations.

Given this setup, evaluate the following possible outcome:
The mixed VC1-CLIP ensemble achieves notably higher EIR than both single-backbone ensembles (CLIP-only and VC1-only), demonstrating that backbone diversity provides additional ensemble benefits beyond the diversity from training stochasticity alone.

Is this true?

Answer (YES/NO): YES